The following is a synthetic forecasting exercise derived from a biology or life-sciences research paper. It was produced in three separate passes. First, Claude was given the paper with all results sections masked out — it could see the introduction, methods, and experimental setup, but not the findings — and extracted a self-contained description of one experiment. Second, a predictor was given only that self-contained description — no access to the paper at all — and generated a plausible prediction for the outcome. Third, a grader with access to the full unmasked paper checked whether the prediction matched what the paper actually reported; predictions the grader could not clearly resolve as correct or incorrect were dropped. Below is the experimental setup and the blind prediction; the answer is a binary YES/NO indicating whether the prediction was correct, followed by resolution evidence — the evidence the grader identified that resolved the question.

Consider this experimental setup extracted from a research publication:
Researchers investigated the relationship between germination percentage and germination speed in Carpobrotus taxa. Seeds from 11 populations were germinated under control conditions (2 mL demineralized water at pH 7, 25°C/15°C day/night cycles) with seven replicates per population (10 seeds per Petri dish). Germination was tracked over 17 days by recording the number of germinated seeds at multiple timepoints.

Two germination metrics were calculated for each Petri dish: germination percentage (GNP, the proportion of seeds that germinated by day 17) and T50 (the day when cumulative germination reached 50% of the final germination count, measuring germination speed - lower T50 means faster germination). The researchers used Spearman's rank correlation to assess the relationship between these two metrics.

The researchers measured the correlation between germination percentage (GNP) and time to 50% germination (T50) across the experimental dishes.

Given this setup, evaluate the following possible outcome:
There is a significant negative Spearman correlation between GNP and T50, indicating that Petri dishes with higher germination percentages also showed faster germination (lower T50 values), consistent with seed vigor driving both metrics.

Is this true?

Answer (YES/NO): YES